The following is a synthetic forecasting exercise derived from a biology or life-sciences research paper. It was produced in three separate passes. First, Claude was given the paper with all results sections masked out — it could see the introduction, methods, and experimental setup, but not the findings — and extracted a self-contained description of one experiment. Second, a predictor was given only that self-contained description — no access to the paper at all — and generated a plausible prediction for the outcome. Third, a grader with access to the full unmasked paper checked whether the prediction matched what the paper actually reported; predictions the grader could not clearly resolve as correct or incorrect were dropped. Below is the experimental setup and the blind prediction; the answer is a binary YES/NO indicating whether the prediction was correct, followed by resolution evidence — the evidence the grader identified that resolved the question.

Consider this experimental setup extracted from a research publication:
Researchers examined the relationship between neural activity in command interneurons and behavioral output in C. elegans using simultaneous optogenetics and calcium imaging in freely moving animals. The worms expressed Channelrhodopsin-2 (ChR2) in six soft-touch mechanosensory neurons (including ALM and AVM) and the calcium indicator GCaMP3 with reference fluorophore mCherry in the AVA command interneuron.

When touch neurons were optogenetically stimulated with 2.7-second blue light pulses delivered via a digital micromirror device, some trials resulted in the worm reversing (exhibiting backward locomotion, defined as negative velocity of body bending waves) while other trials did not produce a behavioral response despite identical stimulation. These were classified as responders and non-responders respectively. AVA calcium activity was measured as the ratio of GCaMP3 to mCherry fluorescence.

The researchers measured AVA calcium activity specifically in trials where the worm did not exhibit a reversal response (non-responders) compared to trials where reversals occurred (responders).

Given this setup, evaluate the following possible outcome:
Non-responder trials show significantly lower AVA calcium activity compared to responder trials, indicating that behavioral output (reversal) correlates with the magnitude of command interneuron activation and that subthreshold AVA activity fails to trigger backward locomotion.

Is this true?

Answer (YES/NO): YES